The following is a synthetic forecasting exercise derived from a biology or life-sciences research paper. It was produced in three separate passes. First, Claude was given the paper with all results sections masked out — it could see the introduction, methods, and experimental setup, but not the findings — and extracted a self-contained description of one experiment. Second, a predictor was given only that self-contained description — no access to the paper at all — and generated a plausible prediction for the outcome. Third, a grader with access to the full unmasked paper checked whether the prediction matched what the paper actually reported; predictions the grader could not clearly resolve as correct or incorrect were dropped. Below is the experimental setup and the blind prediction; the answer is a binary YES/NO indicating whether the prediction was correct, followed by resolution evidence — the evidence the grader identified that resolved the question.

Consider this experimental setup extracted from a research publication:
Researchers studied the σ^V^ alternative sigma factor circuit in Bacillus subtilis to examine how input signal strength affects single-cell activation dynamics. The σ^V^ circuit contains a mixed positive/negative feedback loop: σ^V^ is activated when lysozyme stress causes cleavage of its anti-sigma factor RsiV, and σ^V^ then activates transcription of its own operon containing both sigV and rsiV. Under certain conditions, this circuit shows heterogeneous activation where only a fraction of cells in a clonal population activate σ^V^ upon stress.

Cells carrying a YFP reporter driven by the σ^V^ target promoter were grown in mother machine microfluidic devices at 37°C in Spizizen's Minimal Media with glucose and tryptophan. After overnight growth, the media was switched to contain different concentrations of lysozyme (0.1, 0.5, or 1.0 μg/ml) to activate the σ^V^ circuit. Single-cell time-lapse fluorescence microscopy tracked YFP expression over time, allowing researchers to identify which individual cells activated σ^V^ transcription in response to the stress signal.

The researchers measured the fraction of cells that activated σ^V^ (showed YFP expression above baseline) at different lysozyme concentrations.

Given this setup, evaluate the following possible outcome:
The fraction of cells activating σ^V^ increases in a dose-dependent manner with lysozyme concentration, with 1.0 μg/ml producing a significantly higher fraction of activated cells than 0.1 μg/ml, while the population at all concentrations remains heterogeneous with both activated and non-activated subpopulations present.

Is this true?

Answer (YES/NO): NO